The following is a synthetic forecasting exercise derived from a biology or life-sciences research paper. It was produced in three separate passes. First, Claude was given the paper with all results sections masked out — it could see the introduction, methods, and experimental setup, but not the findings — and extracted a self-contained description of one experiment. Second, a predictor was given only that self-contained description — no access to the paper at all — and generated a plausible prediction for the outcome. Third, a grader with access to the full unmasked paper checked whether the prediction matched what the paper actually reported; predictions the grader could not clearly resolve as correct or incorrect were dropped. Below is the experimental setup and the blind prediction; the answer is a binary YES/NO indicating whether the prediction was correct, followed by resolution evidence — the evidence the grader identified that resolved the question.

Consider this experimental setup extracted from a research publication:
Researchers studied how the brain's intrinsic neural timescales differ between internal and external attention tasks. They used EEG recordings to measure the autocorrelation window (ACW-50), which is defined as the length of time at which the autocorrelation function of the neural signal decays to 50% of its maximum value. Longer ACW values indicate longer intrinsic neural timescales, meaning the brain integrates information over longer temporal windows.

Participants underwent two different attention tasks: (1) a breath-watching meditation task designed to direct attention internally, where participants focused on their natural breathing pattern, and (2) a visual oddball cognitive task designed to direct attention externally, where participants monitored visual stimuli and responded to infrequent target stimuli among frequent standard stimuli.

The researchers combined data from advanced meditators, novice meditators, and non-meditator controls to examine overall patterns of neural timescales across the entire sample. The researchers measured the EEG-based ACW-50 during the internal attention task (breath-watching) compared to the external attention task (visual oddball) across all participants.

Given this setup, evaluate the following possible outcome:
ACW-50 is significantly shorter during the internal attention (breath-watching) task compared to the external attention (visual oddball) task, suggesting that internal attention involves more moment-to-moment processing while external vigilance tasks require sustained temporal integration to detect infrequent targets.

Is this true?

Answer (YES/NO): NO